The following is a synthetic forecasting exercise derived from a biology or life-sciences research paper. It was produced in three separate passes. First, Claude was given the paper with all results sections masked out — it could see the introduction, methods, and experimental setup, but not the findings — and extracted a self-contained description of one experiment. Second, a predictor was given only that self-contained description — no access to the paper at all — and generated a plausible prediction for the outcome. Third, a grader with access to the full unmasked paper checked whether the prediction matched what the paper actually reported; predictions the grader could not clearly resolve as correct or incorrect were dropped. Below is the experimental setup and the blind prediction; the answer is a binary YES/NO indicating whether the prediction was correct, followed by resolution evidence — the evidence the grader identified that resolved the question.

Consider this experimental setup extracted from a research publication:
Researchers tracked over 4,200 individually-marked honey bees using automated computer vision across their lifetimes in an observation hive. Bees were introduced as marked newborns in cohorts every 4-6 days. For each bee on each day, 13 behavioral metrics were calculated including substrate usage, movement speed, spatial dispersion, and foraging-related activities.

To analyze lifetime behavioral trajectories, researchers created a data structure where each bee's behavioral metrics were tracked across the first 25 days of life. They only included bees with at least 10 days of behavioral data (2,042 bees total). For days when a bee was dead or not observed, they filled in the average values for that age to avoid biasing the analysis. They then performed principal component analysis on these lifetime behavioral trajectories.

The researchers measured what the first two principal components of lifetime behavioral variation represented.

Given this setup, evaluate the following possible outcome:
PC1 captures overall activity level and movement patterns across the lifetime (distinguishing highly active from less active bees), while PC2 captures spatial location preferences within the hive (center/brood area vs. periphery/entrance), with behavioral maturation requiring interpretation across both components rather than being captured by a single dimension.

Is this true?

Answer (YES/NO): NO